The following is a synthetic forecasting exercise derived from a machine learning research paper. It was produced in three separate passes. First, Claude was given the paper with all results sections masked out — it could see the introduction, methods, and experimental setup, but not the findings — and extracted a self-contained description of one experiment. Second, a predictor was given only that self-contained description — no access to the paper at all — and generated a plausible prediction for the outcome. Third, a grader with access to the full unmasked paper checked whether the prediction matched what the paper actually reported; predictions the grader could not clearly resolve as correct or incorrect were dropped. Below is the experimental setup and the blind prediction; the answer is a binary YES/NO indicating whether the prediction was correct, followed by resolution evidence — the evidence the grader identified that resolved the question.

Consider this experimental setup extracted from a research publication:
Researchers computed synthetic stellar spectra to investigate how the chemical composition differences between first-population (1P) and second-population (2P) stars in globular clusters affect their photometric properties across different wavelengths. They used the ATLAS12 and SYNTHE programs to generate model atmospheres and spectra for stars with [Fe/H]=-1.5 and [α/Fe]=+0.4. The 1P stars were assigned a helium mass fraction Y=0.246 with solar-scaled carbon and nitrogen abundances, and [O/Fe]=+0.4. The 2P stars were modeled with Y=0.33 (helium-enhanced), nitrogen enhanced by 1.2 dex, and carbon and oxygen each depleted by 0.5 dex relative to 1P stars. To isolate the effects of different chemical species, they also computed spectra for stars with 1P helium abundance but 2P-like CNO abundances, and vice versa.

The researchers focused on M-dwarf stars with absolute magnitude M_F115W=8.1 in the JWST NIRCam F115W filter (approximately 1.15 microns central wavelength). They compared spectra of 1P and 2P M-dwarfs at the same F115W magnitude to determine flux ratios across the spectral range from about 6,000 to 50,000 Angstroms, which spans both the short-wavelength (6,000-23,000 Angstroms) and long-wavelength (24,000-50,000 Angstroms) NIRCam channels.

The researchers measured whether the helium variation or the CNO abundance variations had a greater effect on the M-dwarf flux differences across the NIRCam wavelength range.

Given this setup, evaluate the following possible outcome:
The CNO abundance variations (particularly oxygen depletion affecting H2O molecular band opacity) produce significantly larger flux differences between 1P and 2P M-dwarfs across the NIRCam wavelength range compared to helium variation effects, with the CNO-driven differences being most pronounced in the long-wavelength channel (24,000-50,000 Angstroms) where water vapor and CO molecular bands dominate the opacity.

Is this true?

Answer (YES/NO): YES